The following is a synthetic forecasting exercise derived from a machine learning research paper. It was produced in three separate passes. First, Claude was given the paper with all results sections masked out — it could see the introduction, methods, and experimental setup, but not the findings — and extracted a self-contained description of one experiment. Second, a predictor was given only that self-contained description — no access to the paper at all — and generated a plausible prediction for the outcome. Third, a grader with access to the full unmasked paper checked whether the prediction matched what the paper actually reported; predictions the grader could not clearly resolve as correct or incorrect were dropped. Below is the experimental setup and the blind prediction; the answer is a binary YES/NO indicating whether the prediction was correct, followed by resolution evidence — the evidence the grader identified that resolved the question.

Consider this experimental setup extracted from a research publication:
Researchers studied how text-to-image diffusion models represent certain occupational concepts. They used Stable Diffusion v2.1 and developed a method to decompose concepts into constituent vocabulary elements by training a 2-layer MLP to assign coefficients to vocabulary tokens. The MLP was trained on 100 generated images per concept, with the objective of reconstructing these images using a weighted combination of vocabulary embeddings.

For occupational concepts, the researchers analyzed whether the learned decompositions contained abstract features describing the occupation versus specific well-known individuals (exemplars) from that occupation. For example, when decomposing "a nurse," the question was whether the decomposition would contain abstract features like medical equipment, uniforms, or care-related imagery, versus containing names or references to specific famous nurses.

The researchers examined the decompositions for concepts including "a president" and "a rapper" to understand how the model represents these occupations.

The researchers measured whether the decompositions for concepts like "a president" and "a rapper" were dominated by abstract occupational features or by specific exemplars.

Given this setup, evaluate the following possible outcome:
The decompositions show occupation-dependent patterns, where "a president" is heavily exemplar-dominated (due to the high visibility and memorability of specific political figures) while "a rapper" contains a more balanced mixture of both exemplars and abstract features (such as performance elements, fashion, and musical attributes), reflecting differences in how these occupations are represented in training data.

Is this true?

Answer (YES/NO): NO